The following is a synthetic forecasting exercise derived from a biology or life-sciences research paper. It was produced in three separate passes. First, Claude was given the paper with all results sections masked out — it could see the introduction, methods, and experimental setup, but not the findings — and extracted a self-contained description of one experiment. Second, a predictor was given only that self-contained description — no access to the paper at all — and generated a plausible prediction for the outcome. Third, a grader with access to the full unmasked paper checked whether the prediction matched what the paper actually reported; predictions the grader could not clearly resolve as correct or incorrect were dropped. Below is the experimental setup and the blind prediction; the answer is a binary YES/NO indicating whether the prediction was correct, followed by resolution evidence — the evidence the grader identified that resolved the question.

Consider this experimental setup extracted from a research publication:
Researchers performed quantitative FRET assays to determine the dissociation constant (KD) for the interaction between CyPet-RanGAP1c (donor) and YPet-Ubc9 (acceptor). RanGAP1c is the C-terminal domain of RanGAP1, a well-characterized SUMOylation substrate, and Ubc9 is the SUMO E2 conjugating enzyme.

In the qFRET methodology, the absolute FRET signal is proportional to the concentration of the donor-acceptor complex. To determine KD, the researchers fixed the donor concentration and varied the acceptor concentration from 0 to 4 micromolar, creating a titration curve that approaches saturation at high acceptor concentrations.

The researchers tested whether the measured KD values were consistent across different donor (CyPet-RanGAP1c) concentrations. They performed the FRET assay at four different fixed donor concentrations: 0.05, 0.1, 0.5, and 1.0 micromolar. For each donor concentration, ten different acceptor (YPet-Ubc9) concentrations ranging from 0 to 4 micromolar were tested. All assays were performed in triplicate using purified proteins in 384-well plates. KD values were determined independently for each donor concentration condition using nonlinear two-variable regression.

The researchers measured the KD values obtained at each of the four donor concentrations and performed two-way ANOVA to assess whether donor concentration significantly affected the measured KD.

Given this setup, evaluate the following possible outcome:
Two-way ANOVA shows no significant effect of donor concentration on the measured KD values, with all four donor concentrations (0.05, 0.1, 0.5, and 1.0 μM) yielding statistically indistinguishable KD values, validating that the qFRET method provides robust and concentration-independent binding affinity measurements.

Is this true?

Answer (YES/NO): YES